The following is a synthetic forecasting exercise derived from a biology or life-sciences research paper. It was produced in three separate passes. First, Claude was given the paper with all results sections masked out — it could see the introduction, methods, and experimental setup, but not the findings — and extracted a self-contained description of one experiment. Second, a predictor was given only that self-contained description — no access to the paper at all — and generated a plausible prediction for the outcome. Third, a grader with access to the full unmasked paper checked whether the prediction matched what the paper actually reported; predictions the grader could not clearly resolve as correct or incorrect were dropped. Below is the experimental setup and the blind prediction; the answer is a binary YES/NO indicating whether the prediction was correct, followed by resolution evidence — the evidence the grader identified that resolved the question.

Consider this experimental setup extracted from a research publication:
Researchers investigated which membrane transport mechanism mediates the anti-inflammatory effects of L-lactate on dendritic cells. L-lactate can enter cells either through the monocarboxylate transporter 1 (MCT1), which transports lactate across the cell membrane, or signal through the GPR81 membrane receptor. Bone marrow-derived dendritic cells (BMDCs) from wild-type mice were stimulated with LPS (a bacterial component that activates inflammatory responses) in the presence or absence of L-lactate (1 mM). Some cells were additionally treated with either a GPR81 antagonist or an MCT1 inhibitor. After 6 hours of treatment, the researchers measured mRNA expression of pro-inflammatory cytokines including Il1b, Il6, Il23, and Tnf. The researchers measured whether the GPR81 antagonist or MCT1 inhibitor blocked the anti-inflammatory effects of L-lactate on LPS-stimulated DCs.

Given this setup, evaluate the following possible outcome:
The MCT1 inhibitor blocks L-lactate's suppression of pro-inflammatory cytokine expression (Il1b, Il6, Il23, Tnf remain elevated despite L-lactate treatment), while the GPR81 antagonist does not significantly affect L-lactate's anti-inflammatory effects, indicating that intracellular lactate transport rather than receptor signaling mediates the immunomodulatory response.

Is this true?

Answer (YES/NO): YES